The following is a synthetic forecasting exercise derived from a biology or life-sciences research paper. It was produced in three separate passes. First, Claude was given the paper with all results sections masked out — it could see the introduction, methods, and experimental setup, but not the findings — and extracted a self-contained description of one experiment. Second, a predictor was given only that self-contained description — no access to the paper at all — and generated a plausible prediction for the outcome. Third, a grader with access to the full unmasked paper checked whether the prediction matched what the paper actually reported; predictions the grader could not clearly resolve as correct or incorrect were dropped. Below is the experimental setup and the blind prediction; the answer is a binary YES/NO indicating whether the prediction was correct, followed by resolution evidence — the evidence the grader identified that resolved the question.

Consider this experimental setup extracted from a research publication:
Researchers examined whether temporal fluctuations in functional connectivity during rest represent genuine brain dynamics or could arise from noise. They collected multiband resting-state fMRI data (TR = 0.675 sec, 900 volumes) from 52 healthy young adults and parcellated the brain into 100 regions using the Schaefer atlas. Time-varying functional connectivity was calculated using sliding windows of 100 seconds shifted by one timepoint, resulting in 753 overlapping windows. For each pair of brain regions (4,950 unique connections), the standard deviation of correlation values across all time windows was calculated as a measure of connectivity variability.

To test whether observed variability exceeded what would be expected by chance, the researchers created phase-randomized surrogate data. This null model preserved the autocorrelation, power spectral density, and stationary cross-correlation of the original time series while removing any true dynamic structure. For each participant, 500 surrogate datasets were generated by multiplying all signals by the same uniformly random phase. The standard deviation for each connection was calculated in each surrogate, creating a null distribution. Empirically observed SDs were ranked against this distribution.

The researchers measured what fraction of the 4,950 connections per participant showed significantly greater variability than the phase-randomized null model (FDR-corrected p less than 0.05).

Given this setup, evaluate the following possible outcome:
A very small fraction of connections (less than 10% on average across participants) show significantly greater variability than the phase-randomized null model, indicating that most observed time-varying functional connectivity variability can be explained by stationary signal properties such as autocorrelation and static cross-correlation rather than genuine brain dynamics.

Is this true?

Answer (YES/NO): YES